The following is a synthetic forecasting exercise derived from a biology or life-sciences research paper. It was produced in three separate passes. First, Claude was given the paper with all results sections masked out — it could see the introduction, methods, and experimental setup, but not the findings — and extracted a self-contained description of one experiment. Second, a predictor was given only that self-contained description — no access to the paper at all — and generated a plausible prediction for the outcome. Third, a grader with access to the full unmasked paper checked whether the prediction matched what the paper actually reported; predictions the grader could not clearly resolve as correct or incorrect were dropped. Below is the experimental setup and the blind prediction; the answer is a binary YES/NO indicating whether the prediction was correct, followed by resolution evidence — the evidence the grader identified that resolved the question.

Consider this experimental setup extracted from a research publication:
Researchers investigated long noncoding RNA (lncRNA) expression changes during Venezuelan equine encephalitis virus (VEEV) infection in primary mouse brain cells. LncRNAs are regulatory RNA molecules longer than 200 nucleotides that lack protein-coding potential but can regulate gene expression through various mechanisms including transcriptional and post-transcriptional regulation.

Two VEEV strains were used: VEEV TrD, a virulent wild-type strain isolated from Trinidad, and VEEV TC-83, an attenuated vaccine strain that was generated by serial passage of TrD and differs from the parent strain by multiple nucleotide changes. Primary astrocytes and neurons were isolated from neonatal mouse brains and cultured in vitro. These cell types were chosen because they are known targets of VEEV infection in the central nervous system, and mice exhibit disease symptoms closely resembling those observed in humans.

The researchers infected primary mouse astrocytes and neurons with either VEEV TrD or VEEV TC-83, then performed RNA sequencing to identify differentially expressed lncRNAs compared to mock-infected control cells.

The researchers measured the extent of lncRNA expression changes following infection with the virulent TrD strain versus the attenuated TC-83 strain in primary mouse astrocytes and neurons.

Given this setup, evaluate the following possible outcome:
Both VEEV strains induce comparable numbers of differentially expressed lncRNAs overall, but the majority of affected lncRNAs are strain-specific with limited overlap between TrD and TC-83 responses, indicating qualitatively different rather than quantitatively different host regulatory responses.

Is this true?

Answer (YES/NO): NO